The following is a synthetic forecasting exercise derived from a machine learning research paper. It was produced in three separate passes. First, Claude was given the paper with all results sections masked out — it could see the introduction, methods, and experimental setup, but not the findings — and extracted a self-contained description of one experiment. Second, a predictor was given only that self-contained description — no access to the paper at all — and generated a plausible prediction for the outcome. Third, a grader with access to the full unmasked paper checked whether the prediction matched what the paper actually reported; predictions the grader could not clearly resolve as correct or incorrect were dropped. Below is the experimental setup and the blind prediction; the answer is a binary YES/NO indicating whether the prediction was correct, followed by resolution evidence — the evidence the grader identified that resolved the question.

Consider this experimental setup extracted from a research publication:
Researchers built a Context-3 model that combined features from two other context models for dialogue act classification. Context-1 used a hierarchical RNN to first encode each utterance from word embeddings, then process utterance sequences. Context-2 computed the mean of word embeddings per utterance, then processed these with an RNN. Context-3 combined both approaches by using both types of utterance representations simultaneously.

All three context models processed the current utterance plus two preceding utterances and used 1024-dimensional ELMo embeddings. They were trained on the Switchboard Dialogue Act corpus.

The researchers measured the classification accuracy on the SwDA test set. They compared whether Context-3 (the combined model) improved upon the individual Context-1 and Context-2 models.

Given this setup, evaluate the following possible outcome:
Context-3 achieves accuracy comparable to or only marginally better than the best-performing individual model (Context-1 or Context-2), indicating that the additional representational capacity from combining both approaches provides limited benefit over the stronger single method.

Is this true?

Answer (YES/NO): NO